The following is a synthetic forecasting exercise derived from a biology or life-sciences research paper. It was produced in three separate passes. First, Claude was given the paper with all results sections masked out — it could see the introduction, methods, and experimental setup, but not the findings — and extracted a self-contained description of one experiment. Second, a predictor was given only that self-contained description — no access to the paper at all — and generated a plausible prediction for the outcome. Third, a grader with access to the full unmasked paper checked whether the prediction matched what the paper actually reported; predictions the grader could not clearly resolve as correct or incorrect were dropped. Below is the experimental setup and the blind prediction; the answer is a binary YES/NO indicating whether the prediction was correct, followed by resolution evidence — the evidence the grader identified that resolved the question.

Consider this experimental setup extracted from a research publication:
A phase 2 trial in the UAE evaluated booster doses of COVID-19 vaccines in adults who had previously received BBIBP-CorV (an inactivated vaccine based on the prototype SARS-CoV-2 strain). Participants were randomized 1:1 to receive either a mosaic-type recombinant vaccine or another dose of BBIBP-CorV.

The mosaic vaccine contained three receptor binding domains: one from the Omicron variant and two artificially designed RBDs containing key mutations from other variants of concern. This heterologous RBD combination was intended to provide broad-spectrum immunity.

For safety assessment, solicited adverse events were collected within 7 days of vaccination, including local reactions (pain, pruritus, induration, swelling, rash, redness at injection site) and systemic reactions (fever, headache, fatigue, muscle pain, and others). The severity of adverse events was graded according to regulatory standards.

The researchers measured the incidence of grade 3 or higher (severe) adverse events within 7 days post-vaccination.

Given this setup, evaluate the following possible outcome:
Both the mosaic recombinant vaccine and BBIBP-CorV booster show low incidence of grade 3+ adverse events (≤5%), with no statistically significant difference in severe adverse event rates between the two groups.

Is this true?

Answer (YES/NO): YES